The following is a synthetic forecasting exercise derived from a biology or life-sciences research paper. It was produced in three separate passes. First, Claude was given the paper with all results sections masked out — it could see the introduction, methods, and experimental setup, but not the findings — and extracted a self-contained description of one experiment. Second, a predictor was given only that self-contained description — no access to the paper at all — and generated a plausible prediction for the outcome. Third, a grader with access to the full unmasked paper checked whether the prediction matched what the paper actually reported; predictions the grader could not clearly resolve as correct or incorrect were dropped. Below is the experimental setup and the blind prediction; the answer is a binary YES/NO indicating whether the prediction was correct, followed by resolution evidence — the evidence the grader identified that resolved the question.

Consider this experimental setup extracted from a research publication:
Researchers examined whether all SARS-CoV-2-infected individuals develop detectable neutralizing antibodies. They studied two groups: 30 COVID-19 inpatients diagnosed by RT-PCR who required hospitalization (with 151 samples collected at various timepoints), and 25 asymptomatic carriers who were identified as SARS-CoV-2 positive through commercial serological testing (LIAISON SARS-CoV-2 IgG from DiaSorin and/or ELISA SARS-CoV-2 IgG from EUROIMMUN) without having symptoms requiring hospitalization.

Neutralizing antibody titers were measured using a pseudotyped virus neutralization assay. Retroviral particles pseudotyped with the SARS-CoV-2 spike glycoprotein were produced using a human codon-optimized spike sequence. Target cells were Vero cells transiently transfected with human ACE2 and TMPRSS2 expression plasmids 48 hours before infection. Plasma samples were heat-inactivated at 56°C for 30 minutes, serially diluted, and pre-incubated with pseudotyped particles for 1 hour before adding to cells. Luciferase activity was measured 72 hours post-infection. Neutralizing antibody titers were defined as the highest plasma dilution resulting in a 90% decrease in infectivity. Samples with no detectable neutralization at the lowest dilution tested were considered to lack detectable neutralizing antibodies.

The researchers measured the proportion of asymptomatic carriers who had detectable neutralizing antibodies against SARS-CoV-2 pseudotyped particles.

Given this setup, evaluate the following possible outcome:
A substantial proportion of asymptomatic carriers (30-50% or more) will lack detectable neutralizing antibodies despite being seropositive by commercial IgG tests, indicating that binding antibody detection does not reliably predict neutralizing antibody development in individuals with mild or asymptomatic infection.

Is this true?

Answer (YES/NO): YES